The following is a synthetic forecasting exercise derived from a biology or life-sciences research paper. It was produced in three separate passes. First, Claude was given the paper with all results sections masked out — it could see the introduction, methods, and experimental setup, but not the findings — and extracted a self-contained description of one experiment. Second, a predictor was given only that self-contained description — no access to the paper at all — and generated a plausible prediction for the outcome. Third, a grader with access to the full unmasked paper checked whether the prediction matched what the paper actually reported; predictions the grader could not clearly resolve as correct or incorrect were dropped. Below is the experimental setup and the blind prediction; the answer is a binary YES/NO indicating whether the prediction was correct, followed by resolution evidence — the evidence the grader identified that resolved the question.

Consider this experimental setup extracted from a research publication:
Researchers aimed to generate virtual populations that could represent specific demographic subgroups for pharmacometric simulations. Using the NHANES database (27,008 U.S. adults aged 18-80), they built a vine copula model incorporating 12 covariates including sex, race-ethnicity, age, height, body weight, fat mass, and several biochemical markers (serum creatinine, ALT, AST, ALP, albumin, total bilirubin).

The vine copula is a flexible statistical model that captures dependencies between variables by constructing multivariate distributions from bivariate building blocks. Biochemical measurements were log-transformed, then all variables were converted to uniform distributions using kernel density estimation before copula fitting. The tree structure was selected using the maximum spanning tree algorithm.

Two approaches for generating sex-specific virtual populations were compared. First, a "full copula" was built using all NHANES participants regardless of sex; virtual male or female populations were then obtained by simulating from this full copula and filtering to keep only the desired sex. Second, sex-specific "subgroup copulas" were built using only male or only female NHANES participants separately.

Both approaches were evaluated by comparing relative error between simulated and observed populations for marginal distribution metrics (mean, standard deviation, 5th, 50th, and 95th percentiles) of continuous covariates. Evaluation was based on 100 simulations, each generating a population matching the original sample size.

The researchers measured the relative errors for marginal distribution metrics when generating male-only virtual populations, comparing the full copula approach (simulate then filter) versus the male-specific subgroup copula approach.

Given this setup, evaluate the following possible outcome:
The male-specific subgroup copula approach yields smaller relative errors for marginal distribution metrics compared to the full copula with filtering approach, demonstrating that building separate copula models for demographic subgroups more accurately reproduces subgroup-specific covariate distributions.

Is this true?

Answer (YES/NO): NO